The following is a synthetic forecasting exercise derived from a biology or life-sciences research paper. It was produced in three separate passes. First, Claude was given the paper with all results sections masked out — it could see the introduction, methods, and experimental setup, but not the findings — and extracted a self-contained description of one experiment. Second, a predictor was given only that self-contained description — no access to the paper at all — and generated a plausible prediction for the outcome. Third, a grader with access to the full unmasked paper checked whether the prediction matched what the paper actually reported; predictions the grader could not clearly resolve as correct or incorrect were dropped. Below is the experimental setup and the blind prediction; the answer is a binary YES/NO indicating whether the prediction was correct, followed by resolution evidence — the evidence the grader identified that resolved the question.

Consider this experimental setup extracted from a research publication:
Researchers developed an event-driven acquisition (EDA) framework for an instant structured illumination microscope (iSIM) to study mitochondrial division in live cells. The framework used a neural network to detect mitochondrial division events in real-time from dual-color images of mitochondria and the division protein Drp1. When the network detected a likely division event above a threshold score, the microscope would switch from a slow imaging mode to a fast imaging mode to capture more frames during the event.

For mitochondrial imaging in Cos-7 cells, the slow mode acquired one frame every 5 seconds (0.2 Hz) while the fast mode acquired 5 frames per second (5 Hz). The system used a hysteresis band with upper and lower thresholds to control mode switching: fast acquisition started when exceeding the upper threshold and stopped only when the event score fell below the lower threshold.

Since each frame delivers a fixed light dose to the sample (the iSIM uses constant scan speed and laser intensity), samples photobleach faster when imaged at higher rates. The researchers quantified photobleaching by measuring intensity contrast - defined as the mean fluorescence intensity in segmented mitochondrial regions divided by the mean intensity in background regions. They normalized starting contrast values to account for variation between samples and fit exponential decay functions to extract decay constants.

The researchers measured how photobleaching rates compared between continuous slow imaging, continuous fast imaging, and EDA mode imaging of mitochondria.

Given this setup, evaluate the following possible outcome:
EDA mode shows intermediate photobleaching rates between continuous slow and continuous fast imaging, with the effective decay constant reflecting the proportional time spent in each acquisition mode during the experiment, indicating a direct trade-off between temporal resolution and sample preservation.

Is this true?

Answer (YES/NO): NO